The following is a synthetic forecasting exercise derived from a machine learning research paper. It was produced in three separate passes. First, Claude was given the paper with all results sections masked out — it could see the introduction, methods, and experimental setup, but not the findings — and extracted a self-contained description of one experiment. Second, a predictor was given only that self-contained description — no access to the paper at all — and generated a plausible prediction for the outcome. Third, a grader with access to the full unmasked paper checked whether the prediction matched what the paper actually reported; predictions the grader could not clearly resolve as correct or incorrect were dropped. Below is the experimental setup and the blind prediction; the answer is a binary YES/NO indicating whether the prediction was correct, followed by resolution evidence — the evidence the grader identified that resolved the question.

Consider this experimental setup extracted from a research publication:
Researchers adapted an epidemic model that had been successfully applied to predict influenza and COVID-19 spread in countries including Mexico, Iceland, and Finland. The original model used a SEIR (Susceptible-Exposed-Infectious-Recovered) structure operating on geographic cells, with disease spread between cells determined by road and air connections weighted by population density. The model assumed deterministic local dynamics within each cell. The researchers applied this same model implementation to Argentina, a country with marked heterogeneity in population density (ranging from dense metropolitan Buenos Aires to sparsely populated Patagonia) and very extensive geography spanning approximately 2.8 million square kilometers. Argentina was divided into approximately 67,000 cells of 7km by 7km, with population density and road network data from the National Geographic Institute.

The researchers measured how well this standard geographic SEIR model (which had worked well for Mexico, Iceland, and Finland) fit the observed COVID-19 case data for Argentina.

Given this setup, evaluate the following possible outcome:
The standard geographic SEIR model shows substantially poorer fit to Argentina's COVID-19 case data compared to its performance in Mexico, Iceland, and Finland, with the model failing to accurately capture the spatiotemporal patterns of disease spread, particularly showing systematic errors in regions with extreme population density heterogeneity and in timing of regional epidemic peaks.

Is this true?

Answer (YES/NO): NO